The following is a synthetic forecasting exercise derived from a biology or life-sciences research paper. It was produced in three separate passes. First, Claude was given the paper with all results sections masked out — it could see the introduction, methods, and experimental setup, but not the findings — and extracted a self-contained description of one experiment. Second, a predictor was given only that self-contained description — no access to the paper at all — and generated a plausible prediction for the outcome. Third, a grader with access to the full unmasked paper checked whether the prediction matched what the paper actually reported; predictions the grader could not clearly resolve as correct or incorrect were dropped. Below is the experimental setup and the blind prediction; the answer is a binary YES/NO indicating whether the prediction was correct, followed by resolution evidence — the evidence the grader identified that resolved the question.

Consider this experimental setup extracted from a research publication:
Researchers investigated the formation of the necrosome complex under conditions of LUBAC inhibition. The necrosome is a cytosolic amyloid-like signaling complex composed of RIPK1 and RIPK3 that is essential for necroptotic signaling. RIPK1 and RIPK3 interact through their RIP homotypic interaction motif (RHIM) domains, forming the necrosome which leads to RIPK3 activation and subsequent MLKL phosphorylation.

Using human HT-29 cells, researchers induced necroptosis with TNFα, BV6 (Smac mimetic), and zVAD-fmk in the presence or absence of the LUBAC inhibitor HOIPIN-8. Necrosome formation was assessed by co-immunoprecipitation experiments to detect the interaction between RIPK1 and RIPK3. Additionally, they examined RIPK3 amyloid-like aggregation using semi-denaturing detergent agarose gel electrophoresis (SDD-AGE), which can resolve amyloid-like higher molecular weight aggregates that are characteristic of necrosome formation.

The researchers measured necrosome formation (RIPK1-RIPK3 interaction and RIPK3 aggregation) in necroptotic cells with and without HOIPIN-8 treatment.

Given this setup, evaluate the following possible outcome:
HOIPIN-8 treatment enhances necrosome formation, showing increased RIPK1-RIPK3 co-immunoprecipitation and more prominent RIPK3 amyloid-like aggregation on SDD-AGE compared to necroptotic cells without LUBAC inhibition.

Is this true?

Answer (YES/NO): NO